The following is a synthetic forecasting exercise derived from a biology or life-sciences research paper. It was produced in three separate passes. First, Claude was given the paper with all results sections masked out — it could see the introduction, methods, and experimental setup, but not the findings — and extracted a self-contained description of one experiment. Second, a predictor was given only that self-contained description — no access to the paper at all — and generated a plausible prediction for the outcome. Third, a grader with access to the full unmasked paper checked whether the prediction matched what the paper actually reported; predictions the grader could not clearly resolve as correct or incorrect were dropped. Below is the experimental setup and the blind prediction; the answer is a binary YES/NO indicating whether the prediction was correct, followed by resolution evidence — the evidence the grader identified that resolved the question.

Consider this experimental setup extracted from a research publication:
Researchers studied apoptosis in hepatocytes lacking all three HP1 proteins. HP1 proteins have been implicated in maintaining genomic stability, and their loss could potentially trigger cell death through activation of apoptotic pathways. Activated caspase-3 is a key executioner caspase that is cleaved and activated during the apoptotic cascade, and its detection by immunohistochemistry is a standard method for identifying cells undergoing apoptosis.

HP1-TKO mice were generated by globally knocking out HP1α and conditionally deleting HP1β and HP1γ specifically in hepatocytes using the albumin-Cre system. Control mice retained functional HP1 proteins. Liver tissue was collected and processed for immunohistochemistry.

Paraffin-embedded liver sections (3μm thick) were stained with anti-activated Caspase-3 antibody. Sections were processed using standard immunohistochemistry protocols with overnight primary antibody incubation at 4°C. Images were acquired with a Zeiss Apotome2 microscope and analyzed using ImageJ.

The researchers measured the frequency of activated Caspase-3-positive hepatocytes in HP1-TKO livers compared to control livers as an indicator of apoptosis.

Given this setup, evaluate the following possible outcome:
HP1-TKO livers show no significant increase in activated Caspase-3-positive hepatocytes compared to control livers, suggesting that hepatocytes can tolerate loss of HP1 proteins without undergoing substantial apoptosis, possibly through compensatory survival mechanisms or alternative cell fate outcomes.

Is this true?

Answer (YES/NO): YES